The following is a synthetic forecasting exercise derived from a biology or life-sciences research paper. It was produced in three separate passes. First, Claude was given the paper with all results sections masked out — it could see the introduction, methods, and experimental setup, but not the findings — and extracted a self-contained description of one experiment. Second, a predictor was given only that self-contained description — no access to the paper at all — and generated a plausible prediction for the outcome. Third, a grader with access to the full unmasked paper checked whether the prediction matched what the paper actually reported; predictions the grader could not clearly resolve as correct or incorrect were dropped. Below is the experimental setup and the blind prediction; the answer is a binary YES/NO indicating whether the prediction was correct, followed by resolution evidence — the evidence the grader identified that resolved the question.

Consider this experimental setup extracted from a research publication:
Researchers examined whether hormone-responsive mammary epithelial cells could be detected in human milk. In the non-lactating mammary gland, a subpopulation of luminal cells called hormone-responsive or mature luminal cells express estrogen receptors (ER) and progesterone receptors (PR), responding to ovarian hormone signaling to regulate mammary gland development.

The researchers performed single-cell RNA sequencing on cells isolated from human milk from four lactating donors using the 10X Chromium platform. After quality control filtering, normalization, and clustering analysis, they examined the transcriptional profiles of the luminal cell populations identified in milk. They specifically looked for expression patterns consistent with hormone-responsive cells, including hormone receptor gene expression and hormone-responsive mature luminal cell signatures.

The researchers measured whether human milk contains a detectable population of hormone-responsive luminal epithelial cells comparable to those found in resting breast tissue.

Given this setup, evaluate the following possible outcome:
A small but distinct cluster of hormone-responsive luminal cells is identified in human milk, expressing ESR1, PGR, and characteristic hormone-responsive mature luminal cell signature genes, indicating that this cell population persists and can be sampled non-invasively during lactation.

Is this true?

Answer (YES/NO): NO